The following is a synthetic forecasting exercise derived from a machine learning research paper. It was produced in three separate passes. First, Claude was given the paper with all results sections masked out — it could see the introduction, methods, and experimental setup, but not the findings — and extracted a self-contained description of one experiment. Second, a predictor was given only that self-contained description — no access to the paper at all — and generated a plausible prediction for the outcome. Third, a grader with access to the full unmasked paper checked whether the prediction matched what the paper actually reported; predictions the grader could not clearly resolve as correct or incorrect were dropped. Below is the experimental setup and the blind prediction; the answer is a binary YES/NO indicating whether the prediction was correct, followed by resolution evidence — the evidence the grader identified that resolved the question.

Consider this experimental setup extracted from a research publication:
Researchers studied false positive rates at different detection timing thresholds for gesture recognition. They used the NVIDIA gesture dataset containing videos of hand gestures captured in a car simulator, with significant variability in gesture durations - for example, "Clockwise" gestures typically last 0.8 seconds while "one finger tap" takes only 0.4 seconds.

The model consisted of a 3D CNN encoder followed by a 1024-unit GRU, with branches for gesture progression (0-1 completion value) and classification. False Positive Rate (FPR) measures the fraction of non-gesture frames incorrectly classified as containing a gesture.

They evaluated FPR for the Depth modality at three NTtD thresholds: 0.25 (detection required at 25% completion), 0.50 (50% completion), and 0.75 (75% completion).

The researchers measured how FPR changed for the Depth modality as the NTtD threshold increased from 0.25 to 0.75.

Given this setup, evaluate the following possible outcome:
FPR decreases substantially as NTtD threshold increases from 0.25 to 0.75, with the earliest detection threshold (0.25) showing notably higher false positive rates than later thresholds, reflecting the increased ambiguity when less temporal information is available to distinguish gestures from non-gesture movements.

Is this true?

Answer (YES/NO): YES